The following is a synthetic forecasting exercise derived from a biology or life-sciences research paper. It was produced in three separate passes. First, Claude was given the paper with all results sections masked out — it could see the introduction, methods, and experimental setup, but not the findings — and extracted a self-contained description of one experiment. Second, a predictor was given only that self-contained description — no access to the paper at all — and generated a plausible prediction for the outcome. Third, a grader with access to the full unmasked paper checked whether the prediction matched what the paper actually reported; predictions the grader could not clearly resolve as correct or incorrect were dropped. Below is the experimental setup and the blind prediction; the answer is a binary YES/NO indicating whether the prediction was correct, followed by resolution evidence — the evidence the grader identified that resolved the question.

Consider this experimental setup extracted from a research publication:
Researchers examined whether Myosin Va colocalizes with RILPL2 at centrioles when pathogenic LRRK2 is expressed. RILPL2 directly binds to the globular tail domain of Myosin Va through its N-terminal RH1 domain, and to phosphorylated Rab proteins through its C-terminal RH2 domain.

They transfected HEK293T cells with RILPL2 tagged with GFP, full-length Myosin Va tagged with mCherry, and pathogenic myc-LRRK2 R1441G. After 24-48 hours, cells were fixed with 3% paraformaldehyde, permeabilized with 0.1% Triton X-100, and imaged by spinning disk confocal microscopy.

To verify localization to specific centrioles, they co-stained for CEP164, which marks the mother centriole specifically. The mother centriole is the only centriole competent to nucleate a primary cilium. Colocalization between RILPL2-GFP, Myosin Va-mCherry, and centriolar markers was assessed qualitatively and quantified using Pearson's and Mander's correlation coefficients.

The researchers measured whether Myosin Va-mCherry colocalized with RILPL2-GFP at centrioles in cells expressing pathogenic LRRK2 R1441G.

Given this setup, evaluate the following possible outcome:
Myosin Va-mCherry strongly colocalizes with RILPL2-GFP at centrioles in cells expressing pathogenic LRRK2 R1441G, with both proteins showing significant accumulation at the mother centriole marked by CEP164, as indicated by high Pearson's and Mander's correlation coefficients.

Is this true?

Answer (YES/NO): NO